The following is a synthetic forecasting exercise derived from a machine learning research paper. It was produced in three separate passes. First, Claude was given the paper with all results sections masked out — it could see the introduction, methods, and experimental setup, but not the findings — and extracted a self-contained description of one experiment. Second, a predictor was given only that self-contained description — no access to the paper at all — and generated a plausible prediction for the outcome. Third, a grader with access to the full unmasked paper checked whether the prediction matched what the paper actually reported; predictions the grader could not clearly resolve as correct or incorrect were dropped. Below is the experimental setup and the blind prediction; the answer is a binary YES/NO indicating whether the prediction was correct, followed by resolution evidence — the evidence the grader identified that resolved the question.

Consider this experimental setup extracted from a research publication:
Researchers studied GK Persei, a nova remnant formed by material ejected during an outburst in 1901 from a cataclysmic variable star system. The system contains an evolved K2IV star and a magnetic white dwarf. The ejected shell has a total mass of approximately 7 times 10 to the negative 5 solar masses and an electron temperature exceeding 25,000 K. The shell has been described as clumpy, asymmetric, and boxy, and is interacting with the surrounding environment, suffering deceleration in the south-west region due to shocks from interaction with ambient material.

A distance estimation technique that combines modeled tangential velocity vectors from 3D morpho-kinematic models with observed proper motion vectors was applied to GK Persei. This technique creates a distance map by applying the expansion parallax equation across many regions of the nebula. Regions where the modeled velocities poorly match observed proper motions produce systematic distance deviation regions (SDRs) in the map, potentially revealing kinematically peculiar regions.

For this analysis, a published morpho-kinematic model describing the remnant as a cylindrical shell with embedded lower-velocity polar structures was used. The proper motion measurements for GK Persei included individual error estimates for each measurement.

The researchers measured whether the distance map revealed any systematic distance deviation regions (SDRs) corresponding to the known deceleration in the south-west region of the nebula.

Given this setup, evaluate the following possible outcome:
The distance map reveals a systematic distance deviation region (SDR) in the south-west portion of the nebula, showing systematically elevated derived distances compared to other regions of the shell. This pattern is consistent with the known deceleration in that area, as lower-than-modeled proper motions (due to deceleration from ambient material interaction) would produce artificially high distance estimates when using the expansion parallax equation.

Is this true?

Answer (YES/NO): NO